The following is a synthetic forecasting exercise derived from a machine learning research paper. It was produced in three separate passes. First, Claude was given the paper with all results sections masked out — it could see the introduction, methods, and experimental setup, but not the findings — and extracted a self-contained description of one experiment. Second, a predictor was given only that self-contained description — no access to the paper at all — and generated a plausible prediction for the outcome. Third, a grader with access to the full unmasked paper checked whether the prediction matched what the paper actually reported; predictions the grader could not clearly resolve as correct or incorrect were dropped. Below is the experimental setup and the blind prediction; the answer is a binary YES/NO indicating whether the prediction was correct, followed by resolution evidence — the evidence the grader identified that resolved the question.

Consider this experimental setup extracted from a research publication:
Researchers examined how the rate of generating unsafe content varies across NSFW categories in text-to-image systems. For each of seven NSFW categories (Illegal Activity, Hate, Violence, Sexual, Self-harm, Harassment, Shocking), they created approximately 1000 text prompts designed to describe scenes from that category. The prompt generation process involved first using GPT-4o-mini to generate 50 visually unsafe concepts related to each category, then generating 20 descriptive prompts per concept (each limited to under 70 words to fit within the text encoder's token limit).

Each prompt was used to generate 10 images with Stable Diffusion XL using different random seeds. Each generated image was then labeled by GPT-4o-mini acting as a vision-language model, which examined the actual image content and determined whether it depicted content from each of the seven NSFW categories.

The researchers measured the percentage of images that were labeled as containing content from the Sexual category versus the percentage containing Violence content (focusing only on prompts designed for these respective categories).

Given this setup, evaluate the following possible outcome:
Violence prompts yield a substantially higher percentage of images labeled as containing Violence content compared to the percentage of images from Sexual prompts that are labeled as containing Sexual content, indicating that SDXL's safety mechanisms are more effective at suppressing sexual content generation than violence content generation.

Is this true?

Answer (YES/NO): YES